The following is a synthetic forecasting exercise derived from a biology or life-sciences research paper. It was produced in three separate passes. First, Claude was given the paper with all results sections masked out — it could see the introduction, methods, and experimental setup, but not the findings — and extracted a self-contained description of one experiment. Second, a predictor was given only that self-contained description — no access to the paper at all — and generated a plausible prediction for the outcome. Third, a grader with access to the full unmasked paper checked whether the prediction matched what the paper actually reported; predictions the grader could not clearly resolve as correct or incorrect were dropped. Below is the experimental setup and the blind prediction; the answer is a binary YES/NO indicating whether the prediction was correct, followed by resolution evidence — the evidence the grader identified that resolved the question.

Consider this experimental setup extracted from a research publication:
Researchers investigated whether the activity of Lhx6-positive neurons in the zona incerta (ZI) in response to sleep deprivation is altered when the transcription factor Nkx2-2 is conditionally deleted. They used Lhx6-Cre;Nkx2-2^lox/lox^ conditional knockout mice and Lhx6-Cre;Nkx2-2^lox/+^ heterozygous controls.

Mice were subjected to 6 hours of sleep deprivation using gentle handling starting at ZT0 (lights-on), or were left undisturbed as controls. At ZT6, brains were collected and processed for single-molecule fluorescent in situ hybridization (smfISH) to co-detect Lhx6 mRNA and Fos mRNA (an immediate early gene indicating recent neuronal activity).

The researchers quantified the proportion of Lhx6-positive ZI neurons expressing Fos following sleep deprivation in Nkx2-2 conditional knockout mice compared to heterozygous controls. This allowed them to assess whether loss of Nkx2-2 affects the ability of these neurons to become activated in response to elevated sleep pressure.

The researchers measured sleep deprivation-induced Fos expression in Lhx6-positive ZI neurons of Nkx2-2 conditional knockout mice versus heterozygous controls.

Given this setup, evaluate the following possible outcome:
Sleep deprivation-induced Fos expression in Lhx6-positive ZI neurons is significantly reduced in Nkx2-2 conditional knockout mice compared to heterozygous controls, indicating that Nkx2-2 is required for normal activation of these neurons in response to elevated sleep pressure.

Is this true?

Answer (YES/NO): YES